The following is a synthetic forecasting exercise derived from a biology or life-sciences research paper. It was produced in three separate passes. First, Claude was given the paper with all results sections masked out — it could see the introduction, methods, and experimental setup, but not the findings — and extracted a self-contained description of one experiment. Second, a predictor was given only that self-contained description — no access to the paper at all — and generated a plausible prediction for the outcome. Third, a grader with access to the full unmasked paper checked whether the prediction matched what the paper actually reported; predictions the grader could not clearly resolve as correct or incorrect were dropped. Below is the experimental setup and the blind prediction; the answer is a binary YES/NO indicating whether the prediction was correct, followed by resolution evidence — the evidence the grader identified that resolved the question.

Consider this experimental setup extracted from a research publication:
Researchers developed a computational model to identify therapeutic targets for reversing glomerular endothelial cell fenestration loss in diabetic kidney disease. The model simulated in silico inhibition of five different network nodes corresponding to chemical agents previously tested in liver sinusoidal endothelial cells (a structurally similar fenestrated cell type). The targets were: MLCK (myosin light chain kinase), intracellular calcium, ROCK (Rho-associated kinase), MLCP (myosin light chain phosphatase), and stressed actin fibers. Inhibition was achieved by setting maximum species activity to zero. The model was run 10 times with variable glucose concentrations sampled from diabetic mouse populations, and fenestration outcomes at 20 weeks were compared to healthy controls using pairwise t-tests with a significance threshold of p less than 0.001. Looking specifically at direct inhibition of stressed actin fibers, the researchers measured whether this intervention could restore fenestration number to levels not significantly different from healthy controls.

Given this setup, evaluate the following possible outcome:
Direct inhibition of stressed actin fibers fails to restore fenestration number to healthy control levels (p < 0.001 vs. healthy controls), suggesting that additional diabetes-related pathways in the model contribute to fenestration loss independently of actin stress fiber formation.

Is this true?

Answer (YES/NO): NO